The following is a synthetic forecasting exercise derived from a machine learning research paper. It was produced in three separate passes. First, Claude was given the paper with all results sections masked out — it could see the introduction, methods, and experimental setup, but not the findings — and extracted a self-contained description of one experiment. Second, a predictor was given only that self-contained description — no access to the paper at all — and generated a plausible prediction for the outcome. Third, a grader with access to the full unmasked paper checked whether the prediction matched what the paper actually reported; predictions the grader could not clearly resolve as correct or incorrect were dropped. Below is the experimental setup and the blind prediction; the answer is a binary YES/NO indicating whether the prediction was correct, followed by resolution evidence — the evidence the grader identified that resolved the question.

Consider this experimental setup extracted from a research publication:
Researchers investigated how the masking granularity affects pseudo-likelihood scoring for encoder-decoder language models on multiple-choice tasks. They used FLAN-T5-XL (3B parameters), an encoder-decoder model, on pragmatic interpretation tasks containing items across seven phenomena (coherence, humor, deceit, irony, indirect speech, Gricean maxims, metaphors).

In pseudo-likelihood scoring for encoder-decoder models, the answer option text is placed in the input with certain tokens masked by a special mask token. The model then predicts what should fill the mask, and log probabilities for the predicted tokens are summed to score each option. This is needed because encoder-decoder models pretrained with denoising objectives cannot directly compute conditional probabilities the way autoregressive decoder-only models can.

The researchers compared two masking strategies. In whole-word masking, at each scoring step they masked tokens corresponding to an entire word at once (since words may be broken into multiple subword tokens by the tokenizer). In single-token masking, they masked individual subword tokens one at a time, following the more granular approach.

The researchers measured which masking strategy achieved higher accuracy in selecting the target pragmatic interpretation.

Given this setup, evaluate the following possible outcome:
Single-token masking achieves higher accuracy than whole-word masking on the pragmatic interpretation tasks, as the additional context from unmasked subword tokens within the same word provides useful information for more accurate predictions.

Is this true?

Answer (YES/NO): NO